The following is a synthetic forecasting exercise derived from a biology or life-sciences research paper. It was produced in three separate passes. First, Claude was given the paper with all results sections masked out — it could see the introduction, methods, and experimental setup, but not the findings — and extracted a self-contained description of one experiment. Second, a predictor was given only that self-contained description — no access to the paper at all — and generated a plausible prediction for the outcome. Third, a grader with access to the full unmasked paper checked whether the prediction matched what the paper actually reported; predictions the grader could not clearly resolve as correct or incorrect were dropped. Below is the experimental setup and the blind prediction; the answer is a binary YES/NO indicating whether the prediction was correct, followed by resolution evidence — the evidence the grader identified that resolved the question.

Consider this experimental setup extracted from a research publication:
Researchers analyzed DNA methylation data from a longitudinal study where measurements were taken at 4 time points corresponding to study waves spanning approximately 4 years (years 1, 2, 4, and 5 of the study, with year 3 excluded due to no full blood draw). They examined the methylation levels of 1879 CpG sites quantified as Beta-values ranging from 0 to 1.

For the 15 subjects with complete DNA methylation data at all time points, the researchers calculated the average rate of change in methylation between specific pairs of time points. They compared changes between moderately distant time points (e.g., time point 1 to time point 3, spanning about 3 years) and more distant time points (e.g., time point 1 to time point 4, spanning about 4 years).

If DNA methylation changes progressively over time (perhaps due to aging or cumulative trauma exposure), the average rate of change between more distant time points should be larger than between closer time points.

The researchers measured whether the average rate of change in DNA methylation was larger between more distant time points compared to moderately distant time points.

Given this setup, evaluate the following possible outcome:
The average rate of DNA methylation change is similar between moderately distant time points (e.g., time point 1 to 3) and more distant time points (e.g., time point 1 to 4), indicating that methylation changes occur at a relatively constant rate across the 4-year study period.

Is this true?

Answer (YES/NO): NO